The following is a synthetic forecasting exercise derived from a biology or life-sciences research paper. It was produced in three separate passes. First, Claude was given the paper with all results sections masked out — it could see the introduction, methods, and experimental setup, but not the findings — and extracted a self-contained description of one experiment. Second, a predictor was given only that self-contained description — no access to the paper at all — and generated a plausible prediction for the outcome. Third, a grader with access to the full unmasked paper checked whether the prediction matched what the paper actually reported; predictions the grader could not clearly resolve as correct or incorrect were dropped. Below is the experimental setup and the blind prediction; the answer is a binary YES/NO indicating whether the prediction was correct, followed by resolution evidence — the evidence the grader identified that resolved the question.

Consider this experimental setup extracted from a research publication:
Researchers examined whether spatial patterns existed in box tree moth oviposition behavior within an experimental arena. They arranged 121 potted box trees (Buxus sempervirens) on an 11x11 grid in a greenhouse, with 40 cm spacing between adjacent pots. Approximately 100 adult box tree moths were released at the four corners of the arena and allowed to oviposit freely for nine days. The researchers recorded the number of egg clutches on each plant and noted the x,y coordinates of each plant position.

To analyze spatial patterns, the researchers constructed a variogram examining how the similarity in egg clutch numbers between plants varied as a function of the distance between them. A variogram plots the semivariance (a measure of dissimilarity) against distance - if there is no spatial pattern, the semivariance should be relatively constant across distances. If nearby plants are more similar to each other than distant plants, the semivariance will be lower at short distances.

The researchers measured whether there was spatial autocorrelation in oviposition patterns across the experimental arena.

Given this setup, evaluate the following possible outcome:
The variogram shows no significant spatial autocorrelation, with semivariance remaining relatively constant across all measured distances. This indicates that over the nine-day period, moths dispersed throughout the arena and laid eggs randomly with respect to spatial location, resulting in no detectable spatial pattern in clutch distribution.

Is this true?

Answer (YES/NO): NO